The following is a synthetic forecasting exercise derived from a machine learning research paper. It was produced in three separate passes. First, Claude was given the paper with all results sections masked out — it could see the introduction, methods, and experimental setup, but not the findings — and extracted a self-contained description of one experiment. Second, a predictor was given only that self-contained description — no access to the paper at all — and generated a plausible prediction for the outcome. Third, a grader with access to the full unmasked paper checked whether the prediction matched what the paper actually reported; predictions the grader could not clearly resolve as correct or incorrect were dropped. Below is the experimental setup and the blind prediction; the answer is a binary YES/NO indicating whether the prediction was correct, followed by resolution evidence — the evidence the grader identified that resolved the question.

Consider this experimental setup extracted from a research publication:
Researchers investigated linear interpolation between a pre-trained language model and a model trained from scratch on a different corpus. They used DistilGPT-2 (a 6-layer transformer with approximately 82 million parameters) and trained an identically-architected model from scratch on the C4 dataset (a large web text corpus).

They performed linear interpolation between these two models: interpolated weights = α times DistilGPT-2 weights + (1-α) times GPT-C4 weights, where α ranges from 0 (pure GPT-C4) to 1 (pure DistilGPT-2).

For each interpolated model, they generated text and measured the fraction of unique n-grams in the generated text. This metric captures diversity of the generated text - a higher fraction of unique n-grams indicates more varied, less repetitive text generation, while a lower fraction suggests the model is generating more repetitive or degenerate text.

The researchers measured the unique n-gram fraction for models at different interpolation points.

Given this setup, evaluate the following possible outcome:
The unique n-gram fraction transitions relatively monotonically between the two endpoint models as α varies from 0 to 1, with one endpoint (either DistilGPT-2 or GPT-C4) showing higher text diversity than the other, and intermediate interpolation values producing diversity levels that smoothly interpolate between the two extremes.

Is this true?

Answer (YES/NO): NO